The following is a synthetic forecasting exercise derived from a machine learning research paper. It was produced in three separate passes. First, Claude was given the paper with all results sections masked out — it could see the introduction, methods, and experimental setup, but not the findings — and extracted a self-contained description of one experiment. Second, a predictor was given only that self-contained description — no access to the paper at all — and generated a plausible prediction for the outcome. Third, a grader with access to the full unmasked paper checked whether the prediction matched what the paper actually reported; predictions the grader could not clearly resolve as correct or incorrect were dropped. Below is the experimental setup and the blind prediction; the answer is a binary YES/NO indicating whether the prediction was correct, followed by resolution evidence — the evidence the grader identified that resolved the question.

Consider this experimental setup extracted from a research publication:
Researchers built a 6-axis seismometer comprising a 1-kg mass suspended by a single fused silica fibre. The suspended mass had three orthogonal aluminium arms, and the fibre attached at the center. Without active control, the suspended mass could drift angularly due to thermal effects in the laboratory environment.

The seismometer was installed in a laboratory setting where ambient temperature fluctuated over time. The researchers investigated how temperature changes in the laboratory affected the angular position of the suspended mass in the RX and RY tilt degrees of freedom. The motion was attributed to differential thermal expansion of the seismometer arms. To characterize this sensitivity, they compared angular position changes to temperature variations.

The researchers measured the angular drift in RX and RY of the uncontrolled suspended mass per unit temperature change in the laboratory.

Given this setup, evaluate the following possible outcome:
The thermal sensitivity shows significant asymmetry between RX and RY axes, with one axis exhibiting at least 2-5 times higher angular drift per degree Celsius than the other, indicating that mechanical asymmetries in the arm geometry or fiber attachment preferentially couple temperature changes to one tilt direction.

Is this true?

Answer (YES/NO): NO